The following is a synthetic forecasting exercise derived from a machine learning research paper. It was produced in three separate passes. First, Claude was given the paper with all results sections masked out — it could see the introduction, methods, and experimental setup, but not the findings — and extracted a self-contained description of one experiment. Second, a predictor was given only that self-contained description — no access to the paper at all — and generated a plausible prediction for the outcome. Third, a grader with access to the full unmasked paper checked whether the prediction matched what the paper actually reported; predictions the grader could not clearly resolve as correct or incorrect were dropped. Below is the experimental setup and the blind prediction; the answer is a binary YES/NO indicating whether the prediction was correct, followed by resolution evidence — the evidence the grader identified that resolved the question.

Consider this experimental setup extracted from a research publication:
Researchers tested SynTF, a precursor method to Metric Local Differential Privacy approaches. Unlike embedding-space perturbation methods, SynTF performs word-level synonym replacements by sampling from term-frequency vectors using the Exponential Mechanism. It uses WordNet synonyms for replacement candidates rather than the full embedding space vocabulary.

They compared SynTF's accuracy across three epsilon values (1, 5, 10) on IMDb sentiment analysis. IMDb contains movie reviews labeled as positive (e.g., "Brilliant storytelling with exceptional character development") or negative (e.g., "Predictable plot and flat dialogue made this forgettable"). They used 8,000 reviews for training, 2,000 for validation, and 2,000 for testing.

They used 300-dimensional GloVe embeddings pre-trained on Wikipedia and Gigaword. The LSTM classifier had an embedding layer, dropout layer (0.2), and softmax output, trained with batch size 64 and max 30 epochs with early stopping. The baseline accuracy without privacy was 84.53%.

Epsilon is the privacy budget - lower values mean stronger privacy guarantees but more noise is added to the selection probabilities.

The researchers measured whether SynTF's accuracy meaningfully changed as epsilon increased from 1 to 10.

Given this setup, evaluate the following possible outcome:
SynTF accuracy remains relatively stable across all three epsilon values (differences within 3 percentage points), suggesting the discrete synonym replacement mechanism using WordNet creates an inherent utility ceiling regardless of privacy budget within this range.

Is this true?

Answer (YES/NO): YES